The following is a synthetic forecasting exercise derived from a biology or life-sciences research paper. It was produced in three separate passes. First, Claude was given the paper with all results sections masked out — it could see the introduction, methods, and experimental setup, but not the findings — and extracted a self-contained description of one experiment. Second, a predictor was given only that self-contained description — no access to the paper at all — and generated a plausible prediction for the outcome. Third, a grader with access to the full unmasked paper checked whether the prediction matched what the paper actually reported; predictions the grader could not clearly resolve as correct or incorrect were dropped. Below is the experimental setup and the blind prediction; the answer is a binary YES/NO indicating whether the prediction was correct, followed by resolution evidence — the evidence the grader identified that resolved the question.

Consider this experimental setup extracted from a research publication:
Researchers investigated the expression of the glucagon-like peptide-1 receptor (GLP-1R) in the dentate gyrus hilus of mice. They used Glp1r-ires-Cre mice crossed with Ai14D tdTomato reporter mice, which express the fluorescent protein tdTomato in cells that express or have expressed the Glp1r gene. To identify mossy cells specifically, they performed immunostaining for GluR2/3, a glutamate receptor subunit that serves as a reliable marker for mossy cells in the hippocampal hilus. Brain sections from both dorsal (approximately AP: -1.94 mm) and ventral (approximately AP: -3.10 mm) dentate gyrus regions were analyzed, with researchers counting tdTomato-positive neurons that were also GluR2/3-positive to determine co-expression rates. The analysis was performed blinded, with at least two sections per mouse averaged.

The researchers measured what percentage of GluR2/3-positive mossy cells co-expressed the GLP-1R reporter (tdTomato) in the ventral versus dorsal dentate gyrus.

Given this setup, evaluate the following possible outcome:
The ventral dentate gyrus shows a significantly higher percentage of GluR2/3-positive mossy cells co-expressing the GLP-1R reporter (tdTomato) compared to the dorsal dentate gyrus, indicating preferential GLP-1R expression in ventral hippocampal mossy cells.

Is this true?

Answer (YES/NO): YES